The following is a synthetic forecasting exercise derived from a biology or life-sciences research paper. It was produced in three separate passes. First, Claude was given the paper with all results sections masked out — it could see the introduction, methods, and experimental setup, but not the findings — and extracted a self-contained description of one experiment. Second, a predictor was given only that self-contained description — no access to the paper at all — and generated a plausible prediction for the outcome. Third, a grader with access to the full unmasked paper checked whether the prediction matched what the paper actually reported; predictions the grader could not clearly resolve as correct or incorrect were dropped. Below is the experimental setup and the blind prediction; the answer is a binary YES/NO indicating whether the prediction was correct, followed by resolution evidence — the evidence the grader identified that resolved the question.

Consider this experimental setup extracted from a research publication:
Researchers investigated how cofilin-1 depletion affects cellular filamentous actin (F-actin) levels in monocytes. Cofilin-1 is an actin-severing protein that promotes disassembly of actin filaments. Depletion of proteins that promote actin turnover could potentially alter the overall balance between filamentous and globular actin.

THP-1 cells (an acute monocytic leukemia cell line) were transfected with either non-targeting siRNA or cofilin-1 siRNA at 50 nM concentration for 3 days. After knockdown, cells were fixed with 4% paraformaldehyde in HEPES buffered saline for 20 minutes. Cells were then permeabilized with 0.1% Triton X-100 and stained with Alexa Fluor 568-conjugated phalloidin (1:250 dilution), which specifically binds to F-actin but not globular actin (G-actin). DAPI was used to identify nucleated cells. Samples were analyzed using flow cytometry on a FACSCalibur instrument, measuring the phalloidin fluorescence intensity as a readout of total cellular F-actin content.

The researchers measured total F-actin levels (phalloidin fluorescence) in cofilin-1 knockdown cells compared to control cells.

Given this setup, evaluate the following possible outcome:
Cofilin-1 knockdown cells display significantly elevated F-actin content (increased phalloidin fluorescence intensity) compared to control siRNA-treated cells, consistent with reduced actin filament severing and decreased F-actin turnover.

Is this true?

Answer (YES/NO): YES